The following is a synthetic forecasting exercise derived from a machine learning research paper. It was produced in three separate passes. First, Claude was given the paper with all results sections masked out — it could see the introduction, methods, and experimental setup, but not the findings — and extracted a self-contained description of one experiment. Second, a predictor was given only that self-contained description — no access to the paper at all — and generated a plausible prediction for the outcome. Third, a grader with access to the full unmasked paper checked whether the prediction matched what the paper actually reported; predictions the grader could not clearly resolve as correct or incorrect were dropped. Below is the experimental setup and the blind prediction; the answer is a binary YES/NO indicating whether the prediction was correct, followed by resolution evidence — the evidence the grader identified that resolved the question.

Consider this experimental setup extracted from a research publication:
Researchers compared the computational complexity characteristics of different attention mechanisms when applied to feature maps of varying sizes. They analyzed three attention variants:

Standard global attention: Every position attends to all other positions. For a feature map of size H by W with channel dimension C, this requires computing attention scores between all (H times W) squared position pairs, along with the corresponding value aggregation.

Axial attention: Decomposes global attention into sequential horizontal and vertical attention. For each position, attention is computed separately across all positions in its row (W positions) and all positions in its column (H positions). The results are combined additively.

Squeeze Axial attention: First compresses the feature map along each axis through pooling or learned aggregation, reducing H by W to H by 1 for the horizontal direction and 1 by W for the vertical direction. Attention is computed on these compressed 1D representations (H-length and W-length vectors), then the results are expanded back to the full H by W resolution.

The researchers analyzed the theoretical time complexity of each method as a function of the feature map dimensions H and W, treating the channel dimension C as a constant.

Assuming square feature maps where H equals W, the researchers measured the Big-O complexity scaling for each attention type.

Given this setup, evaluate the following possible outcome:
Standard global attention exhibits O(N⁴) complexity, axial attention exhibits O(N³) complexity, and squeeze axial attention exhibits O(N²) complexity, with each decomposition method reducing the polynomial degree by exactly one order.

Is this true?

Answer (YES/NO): YES